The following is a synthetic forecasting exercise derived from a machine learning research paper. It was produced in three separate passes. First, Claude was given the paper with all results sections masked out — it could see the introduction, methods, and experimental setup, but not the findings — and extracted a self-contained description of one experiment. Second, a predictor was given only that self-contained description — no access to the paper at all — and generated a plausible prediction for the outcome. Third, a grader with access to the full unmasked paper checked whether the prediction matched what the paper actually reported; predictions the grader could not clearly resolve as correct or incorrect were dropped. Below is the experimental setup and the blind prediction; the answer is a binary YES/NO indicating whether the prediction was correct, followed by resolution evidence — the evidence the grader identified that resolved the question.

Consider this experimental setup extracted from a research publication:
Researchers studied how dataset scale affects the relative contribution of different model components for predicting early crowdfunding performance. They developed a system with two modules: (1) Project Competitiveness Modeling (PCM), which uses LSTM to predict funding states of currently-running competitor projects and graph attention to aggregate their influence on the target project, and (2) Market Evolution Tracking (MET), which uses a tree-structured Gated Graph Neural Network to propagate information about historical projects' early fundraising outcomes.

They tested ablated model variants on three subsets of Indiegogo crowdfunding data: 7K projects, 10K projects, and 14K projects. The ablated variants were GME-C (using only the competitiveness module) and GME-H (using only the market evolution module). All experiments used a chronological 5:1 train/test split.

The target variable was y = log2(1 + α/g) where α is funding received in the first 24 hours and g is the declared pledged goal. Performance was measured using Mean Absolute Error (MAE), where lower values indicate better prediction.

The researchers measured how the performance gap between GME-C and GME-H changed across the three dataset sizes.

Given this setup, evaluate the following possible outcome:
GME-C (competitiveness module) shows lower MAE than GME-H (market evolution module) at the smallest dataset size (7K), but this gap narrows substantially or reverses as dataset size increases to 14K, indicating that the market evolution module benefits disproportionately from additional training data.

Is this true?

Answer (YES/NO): NO